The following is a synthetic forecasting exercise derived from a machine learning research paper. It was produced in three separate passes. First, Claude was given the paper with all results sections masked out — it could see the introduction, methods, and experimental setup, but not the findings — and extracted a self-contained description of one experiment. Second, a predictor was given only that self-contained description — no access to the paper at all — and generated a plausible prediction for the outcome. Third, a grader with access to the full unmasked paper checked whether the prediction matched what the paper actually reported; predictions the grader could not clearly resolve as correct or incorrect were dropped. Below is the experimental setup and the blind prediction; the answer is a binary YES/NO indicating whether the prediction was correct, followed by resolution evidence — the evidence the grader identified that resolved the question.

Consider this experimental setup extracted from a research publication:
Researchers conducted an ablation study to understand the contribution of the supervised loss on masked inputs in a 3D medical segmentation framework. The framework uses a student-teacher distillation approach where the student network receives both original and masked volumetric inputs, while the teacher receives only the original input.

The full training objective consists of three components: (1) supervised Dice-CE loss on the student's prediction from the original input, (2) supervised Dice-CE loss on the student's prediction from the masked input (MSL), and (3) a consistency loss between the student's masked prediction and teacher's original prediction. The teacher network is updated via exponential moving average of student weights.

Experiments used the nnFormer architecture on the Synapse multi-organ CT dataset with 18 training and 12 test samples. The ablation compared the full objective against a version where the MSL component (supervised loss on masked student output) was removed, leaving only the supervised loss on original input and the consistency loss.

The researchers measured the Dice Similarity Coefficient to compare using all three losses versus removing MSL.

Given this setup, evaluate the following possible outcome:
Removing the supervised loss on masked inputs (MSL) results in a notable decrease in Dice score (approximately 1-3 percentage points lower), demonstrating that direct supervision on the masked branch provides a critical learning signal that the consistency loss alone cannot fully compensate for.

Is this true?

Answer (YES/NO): NO